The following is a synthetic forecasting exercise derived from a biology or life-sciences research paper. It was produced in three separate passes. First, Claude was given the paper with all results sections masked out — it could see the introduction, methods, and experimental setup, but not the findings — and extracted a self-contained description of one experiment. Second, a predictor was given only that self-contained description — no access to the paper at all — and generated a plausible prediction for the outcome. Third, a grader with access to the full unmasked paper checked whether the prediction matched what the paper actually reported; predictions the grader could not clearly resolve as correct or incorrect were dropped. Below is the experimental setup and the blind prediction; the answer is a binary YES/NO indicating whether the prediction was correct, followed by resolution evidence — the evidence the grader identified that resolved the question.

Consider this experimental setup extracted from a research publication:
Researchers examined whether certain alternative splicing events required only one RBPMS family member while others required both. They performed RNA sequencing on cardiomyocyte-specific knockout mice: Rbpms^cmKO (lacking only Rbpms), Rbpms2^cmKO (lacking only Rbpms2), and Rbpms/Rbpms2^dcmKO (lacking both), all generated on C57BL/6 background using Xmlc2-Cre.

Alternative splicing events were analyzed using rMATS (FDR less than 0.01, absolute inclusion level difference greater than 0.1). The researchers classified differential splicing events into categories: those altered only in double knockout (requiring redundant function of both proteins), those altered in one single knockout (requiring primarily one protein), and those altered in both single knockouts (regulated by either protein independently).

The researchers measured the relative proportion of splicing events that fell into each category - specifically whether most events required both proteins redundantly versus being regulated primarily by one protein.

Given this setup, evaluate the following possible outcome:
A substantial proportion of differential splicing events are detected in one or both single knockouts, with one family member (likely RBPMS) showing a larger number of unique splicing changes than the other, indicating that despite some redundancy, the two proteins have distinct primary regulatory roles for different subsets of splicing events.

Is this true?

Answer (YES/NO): YES